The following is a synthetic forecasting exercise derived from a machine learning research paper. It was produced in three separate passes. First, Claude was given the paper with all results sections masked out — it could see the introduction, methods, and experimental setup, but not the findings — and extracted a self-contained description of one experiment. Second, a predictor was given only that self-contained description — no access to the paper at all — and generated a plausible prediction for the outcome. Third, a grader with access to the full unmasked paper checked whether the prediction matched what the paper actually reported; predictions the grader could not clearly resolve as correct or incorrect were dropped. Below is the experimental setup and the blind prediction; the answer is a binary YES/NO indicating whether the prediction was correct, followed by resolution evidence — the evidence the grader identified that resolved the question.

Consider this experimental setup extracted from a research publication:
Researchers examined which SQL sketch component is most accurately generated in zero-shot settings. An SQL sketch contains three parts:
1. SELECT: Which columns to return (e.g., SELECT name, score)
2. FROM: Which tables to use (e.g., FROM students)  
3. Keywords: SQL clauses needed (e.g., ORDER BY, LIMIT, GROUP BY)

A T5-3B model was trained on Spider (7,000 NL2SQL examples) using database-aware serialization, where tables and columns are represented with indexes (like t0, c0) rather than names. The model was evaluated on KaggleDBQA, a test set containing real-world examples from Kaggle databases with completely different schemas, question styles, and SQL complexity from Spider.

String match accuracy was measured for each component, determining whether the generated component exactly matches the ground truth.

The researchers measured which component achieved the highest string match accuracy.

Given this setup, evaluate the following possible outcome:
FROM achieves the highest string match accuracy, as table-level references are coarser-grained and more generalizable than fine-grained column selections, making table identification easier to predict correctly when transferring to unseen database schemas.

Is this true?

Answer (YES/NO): YES